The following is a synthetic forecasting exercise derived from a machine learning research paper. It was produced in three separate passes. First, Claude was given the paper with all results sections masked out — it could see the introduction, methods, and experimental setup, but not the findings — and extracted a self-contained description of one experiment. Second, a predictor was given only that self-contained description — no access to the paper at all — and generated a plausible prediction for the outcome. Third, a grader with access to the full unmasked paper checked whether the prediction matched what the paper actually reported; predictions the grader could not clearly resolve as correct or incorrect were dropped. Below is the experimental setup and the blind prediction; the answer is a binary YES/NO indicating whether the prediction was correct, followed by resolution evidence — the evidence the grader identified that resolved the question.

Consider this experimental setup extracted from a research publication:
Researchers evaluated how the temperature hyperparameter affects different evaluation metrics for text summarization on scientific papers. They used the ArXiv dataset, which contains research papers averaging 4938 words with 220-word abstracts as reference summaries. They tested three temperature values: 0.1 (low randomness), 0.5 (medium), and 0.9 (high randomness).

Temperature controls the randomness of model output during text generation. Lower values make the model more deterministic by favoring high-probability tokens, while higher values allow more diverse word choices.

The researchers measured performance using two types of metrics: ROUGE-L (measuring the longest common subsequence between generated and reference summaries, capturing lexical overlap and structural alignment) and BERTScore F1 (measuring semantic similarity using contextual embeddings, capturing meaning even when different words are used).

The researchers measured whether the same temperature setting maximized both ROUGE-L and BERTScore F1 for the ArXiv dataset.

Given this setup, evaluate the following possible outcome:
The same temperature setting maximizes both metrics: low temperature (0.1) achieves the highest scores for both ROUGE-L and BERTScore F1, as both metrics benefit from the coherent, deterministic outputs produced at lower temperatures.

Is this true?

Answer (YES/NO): NO